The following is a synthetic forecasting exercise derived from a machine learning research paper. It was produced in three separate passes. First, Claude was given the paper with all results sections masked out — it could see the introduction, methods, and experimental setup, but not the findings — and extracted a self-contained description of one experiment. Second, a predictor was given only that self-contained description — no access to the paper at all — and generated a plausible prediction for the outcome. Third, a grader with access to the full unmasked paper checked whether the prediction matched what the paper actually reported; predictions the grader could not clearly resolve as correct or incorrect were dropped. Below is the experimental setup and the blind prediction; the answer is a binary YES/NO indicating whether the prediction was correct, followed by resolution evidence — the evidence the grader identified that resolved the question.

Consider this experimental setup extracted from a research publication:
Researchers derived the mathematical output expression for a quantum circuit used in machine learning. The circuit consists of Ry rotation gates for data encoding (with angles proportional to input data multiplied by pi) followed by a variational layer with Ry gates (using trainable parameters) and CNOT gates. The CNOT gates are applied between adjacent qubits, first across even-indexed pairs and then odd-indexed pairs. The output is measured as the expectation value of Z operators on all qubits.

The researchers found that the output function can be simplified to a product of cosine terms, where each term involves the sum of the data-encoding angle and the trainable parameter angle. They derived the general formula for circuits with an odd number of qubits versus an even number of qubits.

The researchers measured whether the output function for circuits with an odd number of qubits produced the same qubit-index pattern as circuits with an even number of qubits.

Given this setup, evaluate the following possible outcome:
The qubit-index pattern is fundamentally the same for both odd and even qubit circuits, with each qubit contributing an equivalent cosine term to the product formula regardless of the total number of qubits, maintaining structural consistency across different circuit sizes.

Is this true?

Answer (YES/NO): NO